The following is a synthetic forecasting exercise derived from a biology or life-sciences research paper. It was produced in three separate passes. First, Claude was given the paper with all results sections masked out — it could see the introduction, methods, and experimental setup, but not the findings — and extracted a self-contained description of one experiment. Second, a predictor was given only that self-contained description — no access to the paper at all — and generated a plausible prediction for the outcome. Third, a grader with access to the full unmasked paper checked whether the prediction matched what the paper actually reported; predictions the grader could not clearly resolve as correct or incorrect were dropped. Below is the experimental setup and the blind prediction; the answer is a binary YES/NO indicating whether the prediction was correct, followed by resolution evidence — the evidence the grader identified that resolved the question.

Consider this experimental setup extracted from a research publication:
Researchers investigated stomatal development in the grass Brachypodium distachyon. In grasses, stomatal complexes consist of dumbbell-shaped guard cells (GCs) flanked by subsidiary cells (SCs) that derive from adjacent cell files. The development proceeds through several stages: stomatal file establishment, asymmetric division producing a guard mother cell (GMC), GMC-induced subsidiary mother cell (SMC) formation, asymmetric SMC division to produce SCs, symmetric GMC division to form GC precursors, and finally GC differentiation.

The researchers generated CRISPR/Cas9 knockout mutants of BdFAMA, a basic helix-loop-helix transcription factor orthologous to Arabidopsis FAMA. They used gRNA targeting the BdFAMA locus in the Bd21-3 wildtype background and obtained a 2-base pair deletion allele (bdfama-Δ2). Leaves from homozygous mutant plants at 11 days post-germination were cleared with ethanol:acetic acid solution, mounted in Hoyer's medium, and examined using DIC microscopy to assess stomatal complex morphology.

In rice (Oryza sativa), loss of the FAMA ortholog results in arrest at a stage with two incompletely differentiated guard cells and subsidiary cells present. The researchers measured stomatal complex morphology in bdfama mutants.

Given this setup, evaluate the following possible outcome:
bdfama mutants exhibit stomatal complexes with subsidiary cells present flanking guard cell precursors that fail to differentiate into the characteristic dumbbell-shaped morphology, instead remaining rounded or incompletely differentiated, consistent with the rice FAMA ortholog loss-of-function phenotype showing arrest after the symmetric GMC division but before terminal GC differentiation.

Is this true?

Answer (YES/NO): YES